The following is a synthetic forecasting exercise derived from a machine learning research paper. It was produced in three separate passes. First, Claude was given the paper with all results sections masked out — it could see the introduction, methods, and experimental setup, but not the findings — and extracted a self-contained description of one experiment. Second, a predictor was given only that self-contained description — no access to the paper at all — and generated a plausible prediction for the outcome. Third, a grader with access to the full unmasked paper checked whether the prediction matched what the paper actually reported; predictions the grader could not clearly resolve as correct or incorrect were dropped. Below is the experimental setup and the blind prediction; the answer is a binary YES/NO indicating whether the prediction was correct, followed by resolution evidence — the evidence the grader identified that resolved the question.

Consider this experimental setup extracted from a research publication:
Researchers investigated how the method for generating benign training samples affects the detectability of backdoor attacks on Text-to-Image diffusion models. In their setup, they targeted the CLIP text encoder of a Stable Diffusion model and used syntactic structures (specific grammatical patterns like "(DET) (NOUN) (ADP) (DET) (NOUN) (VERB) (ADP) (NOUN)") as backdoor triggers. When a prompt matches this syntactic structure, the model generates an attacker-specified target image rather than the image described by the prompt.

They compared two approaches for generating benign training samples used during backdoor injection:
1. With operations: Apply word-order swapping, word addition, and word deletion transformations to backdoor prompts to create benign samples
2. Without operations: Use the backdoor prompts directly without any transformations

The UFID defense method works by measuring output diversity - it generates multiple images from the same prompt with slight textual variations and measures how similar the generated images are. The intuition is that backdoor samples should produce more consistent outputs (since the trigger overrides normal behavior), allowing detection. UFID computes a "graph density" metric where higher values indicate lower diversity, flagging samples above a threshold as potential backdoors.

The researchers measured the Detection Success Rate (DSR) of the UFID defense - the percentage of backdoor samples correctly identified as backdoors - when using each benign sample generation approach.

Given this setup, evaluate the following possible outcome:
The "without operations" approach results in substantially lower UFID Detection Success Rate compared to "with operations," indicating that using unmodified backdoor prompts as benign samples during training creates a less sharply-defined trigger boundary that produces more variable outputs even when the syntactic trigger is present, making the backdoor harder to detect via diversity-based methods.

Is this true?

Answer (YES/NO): NO